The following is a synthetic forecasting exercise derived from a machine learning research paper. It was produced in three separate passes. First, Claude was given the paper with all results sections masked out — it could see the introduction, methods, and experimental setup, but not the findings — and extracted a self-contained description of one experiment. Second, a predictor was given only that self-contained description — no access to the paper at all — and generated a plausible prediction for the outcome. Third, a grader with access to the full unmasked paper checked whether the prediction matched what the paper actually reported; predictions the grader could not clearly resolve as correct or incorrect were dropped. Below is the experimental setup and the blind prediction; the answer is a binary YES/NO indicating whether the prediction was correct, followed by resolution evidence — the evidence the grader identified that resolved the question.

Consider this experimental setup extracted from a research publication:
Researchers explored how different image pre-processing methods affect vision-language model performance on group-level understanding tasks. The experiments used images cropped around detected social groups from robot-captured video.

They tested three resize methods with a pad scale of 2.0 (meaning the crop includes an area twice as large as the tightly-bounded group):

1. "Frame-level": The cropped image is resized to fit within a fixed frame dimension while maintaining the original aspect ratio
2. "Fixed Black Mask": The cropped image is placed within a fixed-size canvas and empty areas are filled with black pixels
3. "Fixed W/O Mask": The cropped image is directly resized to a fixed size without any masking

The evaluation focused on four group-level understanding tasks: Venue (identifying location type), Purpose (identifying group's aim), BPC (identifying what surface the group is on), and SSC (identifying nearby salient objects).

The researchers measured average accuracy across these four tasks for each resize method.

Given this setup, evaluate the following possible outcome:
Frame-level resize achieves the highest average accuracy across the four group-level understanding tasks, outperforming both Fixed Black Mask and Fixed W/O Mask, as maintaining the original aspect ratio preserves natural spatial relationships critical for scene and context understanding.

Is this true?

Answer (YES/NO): YES